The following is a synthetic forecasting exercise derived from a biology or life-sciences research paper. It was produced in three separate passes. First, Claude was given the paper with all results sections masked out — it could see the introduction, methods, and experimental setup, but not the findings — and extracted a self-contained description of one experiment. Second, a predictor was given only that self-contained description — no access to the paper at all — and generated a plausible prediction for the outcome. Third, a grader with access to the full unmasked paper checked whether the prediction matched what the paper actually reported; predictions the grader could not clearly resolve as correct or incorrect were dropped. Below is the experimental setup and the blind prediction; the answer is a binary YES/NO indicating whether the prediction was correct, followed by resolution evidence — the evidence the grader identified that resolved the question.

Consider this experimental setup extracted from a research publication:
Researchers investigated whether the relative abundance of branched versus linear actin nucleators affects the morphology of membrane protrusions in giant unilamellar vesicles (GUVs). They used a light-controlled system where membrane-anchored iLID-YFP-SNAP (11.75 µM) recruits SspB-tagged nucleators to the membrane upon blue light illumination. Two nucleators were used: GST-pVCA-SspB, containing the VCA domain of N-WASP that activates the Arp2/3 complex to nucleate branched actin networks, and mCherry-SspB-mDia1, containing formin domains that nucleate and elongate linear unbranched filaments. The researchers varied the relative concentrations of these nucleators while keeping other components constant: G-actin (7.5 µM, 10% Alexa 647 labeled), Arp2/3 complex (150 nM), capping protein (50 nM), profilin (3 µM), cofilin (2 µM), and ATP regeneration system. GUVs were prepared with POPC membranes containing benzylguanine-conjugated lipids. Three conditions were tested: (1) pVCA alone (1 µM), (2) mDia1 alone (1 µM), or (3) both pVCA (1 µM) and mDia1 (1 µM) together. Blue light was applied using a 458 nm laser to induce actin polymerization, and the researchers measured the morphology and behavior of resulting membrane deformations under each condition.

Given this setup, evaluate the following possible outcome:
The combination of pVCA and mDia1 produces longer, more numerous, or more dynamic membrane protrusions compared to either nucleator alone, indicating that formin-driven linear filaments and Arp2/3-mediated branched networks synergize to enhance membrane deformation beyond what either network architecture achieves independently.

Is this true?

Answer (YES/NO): YES